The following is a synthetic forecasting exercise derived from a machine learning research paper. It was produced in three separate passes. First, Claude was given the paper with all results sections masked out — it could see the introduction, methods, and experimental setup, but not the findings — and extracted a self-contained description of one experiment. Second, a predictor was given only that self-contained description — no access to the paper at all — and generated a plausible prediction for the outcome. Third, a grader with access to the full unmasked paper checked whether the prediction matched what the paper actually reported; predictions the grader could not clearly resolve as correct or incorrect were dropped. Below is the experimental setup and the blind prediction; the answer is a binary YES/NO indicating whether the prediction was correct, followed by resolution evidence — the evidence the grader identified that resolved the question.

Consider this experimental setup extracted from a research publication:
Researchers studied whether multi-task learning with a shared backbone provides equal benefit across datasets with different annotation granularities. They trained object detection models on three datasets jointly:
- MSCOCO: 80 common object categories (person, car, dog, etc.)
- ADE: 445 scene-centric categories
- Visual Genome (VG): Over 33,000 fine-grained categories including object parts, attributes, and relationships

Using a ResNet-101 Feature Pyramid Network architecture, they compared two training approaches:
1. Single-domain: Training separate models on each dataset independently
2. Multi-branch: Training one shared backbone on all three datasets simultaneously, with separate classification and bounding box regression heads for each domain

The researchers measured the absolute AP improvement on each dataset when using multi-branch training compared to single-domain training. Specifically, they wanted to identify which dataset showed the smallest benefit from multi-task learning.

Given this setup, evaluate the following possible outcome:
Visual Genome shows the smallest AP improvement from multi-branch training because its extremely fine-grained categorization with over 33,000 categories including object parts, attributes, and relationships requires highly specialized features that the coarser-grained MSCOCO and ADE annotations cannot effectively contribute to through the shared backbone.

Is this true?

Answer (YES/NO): YES